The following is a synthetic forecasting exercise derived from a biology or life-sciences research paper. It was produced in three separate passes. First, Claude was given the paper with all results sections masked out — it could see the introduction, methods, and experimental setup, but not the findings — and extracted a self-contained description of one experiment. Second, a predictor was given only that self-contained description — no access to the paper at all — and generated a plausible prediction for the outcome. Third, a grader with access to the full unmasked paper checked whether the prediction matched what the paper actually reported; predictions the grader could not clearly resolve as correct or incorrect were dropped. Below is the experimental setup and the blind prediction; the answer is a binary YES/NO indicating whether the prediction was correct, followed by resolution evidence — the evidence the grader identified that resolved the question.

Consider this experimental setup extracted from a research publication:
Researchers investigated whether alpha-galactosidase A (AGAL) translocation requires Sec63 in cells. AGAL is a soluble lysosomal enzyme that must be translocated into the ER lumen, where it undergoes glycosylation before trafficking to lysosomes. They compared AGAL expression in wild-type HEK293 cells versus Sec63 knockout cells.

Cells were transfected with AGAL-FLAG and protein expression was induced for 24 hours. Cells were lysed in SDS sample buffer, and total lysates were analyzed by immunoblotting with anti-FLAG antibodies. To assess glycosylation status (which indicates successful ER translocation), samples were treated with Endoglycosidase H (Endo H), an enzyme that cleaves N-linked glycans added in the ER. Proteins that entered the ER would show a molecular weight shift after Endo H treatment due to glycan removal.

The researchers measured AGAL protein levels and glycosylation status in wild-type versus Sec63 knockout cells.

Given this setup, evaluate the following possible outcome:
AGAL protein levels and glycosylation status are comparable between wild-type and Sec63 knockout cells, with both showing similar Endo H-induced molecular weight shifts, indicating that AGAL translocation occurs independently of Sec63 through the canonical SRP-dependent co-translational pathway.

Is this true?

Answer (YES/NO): NO